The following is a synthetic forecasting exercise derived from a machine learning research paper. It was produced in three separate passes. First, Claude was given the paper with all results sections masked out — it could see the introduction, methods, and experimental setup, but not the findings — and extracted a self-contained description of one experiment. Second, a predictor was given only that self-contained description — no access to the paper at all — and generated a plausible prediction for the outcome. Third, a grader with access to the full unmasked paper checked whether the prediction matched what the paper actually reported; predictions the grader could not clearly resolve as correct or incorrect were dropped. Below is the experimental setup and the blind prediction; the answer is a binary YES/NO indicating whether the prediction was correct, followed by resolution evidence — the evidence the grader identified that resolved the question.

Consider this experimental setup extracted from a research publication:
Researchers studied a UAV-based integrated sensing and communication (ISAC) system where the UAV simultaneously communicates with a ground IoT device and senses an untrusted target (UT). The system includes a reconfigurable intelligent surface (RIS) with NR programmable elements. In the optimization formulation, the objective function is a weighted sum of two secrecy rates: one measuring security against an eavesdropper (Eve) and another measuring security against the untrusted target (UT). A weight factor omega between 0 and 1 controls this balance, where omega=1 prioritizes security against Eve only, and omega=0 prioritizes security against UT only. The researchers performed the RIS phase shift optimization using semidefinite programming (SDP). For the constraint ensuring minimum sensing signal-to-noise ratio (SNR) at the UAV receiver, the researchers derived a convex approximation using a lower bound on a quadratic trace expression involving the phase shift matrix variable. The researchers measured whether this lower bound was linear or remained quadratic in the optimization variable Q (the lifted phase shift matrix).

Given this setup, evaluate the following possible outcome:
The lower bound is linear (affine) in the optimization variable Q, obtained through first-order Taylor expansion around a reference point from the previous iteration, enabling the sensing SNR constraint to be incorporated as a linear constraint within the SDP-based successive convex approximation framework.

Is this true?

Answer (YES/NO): YES